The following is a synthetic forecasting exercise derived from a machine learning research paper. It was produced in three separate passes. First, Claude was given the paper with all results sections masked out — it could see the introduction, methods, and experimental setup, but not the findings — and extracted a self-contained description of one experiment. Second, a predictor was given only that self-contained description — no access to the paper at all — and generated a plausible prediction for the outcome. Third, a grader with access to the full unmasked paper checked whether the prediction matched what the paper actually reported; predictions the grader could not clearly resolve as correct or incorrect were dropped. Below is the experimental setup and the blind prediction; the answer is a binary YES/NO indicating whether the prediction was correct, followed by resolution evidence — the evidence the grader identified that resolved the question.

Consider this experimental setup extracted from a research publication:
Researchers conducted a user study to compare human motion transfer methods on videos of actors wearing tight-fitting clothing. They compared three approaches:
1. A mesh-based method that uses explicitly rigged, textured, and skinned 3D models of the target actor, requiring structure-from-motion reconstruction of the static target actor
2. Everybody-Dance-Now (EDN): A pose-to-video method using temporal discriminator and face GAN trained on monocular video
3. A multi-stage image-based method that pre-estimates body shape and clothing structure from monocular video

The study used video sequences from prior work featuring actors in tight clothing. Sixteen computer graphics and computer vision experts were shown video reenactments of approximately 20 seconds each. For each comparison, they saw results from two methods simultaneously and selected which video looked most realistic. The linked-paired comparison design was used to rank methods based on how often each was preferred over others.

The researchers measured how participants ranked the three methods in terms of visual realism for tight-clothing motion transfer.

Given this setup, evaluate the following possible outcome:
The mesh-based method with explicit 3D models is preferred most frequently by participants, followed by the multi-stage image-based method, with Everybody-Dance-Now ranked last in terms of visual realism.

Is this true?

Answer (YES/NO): YES